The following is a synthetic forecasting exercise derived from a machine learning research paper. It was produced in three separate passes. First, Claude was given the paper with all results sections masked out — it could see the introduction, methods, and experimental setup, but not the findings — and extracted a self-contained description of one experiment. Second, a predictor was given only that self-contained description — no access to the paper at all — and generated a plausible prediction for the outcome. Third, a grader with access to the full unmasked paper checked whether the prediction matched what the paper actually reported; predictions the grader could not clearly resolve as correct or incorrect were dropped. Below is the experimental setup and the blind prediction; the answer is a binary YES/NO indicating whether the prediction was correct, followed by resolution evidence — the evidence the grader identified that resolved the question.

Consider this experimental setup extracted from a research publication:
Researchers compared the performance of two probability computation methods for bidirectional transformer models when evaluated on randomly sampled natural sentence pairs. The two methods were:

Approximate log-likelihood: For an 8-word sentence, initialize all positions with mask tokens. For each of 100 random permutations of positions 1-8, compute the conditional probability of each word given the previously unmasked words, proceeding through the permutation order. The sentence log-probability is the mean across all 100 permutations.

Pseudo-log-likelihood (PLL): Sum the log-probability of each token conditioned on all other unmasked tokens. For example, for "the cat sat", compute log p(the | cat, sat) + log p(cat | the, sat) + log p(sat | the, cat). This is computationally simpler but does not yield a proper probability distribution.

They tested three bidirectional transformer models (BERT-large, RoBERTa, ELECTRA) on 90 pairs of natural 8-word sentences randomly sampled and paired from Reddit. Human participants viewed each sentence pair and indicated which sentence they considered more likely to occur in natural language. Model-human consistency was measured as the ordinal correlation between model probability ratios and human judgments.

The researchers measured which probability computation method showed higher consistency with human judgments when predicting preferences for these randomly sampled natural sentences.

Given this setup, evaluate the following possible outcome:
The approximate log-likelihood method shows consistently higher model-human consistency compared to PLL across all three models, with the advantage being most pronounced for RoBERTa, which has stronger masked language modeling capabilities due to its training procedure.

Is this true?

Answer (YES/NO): NO